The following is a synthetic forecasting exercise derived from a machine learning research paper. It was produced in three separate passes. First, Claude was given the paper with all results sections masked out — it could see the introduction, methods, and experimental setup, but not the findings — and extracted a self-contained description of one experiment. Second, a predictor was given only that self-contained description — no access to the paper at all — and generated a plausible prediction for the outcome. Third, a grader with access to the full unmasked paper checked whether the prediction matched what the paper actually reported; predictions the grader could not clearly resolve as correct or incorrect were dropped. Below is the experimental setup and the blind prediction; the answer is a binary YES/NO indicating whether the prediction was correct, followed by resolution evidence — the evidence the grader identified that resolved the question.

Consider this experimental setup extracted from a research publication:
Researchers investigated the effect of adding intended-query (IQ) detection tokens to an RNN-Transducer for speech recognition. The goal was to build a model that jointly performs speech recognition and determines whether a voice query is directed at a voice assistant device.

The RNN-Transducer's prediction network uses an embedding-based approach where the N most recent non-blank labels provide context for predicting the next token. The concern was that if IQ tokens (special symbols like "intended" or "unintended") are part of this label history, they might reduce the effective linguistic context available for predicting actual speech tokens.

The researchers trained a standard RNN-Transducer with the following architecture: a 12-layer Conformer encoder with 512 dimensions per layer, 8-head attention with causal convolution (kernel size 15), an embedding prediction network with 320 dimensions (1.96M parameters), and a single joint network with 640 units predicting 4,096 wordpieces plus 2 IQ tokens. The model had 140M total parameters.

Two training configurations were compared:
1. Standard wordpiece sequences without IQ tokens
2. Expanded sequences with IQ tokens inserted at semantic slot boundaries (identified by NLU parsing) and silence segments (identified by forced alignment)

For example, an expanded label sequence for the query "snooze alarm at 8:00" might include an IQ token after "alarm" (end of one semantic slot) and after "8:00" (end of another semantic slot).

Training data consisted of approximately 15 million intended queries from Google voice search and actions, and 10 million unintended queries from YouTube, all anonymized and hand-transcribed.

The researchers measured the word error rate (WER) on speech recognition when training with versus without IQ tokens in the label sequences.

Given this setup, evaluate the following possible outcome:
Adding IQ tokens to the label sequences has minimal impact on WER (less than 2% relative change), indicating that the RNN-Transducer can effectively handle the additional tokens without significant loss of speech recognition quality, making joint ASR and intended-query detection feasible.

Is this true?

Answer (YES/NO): NO